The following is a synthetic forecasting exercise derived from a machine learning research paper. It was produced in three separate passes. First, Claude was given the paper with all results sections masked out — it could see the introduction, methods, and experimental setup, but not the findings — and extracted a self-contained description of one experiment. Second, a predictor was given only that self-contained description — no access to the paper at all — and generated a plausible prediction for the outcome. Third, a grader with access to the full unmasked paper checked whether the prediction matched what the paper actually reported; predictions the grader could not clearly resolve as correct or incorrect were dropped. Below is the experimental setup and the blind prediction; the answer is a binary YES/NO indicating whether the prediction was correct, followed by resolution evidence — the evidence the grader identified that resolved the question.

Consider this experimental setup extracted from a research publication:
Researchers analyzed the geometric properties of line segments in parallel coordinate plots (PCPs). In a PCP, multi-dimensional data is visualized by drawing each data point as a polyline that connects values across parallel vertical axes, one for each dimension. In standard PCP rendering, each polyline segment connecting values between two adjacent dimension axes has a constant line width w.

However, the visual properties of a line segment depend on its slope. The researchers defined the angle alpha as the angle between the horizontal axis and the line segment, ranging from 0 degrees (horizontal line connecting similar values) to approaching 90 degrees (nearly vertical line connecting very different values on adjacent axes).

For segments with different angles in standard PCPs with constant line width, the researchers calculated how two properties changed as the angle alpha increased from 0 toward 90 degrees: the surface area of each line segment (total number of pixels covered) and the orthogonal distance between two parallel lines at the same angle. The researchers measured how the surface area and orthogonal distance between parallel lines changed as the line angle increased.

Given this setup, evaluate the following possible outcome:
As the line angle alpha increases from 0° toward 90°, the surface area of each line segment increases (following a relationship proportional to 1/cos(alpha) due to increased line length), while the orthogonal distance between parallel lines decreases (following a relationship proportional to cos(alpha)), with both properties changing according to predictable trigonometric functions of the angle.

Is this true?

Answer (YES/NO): YES